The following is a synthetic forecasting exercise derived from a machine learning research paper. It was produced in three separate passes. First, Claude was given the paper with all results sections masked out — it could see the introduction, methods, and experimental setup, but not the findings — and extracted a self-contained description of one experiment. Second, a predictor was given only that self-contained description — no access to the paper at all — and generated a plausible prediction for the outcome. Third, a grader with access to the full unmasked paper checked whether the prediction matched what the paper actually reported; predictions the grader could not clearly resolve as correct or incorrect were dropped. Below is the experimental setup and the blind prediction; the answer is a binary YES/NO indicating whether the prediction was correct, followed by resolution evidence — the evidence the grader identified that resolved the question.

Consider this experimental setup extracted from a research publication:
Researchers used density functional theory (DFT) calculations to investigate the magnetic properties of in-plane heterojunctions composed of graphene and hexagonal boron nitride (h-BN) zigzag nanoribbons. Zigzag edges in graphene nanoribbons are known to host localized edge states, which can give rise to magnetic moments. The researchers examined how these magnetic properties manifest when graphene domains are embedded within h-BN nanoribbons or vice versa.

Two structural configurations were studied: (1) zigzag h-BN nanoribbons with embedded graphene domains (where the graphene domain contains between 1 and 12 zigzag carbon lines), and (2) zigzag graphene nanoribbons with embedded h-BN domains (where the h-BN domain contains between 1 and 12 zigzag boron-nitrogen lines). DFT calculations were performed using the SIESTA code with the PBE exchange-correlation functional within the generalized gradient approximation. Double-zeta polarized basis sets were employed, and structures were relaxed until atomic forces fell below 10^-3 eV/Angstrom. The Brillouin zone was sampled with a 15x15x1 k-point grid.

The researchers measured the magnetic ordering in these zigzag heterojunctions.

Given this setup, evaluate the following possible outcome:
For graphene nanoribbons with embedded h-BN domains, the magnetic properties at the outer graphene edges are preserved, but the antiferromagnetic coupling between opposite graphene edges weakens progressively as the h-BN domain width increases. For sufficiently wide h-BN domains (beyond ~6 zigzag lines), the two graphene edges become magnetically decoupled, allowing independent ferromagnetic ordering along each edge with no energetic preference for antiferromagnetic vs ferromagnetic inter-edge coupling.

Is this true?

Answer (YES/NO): NO